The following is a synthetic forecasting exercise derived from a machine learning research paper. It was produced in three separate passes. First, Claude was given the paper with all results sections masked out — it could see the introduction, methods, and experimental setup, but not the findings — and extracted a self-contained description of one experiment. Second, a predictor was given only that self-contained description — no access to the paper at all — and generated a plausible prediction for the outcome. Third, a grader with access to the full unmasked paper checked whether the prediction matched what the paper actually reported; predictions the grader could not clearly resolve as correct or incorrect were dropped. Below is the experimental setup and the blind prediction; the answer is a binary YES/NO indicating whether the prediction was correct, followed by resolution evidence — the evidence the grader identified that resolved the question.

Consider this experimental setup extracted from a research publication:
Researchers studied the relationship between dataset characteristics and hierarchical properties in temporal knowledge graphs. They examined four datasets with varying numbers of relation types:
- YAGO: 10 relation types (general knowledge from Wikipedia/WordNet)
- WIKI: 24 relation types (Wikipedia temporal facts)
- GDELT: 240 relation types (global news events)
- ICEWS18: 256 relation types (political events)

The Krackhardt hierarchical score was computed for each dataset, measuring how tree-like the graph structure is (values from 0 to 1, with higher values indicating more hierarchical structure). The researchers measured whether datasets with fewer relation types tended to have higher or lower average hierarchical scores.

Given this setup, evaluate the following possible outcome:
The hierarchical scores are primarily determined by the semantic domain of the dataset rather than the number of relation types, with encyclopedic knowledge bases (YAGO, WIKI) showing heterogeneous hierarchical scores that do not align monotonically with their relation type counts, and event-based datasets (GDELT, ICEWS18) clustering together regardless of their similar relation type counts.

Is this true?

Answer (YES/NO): NO